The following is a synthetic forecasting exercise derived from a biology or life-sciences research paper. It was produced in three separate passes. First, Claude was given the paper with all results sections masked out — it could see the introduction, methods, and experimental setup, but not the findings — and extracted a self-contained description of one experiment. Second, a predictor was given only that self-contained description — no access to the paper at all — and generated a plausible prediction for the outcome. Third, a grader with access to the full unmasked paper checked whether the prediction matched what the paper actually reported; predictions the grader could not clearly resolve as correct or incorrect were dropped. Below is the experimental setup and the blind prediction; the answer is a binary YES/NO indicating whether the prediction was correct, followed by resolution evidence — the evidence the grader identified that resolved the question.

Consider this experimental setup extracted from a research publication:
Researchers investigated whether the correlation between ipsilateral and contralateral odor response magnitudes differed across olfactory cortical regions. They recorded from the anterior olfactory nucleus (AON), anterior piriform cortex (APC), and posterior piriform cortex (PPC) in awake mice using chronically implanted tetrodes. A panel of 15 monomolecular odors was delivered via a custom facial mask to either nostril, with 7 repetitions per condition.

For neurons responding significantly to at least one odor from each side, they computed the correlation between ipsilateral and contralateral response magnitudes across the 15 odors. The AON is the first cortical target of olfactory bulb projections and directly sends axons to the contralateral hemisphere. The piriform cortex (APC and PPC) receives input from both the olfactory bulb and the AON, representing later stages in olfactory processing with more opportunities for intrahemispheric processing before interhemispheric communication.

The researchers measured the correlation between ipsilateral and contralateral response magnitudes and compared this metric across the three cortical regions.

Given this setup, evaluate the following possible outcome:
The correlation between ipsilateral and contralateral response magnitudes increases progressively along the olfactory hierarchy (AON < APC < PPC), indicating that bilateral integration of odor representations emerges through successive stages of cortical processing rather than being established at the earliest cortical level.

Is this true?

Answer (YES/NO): NO